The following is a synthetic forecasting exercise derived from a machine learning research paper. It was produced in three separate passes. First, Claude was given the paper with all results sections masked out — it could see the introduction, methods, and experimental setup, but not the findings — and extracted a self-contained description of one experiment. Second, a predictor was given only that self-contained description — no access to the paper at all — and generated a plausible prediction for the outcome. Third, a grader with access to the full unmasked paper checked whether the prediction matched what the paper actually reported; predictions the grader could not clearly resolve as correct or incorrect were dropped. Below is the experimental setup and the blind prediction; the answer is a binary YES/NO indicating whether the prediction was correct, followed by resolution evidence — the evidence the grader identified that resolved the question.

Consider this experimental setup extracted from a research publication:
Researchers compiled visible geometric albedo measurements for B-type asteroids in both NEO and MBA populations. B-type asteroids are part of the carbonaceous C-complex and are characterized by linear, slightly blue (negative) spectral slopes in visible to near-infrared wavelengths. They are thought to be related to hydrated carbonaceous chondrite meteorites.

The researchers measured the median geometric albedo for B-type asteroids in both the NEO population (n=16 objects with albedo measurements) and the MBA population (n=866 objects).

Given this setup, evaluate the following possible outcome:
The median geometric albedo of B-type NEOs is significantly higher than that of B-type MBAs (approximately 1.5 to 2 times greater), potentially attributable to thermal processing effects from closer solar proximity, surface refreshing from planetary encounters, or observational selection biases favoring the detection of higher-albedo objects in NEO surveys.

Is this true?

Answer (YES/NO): YES